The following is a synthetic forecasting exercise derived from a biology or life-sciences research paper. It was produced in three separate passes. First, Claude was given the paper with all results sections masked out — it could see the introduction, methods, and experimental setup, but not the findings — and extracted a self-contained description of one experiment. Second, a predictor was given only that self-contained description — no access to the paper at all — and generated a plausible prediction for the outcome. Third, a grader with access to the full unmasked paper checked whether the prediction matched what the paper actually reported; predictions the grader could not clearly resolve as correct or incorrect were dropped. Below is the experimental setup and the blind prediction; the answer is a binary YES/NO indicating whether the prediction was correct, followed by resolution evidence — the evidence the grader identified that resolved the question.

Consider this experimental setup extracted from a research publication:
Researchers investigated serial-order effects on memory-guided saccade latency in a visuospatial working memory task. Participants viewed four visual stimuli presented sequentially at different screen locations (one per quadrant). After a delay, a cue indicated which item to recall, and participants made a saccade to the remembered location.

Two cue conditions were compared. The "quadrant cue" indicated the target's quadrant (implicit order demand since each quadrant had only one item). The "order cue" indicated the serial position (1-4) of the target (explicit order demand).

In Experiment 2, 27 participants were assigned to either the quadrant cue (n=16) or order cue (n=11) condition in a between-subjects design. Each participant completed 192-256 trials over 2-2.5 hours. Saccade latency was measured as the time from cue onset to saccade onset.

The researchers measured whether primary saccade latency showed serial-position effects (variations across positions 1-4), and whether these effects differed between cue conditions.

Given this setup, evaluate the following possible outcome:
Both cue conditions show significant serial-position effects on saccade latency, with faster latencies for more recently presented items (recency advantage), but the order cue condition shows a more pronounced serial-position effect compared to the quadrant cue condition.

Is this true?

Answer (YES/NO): NO